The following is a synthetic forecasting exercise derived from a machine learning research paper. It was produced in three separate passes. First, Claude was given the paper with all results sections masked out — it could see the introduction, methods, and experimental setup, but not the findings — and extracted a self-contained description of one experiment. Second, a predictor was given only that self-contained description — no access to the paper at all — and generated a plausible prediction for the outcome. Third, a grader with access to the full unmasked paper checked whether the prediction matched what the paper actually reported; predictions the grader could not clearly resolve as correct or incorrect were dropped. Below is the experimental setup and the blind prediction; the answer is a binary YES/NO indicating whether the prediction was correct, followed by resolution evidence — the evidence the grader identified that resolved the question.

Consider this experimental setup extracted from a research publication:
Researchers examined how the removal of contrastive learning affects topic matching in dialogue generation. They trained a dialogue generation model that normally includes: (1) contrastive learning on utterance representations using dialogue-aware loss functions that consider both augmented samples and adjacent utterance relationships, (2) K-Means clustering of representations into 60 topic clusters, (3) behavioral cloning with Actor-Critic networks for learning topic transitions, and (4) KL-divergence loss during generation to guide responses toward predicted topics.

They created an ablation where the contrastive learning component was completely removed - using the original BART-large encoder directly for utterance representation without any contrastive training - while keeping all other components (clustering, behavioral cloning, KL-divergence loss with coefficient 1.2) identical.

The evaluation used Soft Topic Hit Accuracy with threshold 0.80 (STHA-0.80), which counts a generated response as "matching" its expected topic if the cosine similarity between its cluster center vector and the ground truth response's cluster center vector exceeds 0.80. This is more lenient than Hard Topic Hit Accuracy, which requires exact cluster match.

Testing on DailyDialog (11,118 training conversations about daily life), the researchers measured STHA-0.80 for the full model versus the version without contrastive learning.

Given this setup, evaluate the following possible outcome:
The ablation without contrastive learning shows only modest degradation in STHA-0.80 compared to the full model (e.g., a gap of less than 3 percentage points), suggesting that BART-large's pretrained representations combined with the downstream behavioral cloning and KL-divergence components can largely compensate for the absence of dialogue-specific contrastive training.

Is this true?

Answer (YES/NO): NO